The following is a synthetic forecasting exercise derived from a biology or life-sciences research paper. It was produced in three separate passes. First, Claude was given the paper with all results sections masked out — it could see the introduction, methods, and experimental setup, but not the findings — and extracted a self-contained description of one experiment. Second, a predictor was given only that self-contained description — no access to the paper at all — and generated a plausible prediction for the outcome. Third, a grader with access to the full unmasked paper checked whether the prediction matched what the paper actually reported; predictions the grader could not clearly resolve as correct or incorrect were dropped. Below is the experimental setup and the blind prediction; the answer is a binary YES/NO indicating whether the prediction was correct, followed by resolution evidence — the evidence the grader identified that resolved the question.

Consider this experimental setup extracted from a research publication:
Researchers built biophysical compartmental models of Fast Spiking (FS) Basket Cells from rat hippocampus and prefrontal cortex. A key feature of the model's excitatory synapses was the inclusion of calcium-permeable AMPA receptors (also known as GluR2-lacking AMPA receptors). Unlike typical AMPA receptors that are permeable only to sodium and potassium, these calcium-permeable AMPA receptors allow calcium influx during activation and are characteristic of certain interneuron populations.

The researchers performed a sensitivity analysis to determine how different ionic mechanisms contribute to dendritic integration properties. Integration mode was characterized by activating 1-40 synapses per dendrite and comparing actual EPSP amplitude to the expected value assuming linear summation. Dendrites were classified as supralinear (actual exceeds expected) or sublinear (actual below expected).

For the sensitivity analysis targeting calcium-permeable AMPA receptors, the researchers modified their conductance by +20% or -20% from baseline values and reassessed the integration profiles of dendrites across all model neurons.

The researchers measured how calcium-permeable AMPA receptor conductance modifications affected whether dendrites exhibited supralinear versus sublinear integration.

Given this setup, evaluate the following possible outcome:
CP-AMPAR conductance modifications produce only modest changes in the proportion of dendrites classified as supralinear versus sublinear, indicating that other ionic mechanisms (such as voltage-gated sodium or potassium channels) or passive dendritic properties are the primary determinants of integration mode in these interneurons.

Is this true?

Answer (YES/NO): YES